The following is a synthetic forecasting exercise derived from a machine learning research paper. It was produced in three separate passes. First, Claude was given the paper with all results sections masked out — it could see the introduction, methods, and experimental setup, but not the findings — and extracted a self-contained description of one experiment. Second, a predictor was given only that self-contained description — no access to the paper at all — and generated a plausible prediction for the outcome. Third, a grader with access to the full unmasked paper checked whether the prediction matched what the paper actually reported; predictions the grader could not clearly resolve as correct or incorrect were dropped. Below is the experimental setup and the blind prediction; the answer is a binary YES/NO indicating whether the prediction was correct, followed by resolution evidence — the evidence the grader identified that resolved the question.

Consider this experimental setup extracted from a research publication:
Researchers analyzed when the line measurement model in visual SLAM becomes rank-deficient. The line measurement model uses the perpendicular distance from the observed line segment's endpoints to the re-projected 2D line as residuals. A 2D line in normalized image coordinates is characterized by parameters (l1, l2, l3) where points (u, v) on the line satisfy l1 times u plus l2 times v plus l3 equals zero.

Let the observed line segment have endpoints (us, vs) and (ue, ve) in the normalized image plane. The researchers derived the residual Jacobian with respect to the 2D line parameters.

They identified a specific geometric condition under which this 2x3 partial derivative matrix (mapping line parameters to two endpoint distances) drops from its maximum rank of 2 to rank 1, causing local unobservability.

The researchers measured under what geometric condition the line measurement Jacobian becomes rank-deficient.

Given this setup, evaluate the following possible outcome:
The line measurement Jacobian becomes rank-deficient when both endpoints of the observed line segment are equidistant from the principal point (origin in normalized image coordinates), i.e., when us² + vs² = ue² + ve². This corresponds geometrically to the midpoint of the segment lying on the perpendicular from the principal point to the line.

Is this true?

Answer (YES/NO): NO